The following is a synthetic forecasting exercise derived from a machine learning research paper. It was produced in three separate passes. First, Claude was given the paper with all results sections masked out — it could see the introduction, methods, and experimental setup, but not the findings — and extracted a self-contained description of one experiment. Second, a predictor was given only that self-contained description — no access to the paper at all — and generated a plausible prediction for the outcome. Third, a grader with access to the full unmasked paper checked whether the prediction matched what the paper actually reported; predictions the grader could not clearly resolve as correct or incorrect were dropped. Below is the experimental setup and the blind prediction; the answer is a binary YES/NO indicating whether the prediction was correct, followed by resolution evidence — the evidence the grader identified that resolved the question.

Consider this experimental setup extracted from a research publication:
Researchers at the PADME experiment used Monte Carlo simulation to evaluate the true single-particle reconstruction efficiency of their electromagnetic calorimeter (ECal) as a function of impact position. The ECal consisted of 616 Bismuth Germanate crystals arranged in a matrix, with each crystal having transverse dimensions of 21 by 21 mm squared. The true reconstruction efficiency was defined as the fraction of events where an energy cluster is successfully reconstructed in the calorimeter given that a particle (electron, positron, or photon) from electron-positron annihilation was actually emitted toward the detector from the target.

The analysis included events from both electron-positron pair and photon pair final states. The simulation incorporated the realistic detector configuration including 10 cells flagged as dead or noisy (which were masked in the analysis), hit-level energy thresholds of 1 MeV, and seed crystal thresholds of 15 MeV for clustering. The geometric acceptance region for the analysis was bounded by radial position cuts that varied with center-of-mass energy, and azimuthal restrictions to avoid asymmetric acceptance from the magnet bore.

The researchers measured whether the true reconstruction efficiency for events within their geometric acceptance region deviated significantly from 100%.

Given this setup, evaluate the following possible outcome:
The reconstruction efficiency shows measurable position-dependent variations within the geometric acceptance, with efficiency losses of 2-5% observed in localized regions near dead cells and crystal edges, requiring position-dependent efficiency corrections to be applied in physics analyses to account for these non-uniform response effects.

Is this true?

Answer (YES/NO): NO